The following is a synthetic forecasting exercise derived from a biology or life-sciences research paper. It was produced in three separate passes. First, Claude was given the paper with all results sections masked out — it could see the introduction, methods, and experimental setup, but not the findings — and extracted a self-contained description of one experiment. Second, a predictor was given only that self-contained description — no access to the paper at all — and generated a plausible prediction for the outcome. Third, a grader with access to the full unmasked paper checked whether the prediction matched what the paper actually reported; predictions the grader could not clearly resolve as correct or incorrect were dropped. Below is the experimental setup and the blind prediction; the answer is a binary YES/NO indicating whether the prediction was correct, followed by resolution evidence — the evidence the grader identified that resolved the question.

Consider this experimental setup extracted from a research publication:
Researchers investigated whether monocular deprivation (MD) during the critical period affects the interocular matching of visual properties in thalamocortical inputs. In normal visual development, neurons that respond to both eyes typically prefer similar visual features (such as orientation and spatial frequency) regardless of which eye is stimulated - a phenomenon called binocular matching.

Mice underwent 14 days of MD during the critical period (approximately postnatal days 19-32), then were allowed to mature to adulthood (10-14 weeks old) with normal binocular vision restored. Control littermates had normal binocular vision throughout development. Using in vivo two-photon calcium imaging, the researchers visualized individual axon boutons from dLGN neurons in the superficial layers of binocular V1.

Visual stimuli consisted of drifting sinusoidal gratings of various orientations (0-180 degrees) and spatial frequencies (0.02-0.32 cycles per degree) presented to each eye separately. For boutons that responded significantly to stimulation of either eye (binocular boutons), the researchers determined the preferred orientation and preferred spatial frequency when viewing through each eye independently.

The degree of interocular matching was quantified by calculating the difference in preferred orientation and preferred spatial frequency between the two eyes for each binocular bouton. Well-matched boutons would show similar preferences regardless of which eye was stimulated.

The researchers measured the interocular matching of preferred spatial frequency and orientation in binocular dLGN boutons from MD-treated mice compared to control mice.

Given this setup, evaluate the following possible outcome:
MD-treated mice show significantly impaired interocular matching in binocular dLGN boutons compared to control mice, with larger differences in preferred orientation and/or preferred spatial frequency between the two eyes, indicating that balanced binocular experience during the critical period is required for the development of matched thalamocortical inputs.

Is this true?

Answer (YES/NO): YES